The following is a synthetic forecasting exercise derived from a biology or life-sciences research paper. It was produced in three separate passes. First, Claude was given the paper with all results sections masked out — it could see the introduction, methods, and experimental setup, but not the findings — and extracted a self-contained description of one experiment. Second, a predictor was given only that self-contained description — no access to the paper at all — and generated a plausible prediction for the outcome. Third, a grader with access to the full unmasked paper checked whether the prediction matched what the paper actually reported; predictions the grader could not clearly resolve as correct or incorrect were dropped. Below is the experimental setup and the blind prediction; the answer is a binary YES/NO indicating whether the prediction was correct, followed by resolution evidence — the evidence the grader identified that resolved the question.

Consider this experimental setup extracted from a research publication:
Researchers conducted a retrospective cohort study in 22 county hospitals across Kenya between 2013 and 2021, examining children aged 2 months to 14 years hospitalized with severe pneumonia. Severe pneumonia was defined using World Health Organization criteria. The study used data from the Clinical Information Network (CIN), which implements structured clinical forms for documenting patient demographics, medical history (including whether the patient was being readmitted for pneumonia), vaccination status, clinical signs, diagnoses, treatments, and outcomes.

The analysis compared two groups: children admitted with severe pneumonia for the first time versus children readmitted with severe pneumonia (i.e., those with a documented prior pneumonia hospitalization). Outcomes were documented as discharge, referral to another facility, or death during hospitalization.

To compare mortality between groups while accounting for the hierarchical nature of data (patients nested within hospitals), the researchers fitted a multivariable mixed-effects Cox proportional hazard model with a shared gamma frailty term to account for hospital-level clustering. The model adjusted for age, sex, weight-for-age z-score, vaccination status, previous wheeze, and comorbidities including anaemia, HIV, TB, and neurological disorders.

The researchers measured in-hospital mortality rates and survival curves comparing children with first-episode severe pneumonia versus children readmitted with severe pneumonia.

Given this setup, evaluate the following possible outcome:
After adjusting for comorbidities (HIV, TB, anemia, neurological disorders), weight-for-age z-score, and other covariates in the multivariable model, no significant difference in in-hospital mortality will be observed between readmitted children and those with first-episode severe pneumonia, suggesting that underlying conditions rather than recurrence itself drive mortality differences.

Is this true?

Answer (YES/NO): YES